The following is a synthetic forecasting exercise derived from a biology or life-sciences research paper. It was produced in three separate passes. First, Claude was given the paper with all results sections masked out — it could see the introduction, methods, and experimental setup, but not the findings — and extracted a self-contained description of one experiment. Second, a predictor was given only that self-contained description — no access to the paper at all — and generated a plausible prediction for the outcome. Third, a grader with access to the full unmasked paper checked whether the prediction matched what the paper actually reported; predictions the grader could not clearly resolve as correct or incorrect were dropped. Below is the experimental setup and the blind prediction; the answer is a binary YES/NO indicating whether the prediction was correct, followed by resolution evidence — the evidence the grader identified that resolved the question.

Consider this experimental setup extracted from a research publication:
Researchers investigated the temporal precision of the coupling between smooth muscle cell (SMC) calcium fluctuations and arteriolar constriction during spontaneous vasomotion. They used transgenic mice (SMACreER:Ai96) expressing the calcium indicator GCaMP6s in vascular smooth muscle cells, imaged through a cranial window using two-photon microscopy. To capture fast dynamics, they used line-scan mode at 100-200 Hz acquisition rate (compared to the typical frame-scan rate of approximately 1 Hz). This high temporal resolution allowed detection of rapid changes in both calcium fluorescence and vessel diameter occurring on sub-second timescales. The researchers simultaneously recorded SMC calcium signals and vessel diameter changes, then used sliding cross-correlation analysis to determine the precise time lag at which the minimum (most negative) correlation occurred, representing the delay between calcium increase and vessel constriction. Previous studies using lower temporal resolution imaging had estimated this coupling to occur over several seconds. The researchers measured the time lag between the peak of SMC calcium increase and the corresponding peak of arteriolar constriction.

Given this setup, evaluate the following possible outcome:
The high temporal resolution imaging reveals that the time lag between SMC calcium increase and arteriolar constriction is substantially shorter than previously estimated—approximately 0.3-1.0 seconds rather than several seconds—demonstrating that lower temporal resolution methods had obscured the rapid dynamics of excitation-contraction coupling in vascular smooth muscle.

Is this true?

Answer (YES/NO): NO